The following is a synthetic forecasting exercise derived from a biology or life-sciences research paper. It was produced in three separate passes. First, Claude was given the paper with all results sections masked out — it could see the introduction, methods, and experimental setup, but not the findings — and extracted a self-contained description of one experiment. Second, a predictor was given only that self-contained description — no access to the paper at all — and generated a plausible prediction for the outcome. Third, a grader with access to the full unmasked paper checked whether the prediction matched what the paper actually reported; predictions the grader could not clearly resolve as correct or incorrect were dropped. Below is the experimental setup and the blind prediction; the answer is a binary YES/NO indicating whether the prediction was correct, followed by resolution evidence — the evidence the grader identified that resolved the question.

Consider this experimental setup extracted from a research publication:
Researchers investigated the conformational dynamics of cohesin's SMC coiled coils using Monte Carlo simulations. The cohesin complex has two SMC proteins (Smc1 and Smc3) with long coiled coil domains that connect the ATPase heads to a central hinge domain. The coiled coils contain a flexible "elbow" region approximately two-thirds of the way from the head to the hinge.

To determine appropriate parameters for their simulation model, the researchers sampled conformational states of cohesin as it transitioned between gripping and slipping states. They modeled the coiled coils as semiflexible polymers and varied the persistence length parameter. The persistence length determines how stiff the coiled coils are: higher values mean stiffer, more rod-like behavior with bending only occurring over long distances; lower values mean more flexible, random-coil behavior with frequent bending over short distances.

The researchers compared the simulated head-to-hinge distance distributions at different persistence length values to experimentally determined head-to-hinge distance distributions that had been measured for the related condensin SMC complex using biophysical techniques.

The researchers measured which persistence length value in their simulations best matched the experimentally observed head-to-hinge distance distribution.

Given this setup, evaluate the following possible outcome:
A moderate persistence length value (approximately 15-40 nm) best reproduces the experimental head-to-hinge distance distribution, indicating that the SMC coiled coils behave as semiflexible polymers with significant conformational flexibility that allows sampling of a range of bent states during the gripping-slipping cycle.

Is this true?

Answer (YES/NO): NO